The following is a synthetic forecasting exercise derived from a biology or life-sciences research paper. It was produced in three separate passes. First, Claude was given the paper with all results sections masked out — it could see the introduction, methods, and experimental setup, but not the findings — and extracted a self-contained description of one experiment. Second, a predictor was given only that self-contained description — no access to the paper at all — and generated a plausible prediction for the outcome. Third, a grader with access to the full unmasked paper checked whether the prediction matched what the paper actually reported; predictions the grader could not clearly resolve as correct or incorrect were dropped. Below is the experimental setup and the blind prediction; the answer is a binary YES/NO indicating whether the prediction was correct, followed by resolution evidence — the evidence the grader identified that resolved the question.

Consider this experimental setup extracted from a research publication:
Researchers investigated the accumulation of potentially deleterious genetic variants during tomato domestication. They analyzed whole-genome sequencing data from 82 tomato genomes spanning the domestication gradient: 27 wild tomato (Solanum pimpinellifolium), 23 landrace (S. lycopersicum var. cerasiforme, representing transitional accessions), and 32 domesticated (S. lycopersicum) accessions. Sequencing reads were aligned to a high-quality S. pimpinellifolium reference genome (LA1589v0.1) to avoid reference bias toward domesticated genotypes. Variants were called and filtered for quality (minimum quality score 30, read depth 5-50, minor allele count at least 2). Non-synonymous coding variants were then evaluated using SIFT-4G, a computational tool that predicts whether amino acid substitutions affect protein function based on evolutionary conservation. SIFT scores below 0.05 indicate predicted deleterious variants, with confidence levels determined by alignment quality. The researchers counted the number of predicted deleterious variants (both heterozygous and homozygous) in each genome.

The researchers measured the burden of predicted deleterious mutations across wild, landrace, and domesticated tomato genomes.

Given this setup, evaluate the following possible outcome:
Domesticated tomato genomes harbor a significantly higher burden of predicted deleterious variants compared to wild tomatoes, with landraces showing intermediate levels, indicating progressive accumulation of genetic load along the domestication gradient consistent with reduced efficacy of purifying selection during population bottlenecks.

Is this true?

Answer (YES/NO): YES